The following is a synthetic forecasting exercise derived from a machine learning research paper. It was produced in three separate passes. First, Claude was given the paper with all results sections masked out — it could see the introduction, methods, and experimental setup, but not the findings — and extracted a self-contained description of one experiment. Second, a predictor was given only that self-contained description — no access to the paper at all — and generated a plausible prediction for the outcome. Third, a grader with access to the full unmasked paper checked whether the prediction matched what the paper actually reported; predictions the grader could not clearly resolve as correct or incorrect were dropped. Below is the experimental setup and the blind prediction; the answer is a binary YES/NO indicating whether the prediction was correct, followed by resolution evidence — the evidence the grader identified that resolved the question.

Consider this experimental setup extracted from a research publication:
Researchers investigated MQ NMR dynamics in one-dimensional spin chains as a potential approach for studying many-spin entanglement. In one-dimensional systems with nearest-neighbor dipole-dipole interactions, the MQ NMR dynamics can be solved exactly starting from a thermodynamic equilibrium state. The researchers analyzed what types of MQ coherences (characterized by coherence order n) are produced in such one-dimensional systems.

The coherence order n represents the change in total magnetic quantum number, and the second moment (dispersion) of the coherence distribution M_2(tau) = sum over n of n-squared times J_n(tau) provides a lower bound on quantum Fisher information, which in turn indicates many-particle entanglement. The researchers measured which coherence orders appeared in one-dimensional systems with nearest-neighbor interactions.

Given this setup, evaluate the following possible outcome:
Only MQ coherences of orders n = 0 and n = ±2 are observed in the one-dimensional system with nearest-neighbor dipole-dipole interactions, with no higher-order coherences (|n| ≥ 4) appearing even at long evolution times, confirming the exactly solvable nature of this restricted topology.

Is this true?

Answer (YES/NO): YES